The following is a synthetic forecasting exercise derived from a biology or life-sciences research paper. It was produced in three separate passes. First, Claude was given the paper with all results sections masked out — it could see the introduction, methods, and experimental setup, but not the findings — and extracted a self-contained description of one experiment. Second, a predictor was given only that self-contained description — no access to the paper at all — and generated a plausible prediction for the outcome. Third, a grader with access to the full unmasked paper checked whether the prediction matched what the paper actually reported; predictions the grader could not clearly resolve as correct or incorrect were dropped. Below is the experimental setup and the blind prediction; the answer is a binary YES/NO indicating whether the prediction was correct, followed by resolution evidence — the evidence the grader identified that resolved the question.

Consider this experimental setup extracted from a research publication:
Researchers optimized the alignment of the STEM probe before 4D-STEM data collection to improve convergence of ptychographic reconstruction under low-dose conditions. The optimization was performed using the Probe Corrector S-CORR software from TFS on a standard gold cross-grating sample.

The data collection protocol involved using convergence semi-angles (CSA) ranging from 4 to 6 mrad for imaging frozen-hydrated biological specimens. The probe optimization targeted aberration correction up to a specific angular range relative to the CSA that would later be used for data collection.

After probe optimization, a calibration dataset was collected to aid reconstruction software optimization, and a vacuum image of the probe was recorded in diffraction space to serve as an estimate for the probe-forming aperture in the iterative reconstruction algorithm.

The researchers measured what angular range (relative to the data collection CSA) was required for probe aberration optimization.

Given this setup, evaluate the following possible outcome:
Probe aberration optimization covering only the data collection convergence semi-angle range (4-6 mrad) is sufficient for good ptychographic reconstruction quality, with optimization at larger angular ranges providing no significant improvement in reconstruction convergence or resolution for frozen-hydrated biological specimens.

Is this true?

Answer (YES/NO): NO